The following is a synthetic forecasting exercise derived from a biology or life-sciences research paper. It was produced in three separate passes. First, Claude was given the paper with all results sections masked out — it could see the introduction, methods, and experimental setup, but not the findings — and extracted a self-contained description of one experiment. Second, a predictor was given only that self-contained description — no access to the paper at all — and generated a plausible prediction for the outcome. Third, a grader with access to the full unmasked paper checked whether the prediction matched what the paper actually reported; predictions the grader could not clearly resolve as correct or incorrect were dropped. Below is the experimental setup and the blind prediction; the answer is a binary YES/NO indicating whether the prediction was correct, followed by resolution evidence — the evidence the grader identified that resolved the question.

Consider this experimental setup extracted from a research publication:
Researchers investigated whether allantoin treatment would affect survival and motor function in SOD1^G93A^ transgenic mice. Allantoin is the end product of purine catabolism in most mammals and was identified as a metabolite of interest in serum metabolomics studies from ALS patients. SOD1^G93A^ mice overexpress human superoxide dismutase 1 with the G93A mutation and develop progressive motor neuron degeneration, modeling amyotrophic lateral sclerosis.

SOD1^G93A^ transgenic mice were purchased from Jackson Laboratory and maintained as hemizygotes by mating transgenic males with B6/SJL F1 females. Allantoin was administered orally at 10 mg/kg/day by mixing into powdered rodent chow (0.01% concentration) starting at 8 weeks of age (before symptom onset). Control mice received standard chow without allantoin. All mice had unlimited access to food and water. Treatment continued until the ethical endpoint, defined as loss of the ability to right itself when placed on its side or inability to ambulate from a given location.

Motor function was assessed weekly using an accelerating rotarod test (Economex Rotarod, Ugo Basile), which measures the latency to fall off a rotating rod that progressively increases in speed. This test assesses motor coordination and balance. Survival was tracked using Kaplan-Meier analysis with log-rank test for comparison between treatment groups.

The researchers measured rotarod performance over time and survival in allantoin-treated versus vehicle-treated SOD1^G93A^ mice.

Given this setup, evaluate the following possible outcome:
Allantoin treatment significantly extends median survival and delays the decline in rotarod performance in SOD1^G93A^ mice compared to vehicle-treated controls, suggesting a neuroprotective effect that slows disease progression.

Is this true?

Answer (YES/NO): NO